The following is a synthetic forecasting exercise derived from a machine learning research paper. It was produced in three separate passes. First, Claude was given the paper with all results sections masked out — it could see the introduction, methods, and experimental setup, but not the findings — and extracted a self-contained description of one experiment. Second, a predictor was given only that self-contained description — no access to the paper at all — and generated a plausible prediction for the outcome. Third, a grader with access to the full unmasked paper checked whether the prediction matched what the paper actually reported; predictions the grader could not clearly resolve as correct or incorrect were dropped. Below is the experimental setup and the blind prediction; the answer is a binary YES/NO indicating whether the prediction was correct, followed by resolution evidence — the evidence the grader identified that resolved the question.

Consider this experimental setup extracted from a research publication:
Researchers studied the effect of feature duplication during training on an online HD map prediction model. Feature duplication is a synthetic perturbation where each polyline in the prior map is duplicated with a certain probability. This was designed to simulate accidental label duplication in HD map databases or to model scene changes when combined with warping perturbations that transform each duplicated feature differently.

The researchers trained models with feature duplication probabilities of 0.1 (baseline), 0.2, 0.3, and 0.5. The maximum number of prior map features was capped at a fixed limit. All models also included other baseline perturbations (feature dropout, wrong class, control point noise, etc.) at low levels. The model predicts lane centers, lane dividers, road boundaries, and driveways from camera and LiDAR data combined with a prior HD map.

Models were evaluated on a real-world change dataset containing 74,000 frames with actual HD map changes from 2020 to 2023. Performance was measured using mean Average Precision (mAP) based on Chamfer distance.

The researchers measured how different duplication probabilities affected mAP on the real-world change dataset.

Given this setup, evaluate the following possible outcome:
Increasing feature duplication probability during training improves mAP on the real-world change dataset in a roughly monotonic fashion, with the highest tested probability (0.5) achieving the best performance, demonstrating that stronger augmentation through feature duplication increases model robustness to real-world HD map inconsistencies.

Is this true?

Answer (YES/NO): NO